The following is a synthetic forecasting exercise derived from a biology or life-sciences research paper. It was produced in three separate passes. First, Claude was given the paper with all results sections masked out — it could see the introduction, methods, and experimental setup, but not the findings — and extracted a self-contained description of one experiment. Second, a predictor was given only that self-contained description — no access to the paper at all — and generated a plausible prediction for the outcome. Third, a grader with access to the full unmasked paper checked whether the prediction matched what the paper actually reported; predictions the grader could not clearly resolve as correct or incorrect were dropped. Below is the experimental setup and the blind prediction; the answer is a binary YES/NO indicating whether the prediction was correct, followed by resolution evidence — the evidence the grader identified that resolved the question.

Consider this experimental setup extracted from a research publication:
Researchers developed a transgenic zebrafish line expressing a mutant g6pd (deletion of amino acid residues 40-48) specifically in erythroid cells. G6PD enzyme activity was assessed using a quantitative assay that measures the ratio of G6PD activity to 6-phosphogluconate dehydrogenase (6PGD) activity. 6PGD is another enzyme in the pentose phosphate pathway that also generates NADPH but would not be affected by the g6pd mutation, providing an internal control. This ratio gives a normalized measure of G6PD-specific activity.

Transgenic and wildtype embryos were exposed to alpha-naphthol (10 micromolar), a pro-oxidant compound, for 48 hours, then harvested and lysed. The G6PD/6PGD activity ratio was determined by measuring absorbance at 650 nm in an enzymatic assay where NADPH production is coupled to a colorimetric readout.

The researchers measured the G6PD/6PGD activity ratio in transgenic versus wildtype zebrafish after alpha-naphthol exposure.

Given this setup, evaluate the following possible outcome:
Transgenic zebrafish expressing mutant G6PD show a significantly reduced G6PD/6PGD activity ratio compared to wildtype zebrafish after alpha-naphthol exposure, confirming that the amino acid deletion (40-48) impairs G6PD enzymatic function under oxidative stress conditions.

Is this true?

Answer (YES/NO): NO